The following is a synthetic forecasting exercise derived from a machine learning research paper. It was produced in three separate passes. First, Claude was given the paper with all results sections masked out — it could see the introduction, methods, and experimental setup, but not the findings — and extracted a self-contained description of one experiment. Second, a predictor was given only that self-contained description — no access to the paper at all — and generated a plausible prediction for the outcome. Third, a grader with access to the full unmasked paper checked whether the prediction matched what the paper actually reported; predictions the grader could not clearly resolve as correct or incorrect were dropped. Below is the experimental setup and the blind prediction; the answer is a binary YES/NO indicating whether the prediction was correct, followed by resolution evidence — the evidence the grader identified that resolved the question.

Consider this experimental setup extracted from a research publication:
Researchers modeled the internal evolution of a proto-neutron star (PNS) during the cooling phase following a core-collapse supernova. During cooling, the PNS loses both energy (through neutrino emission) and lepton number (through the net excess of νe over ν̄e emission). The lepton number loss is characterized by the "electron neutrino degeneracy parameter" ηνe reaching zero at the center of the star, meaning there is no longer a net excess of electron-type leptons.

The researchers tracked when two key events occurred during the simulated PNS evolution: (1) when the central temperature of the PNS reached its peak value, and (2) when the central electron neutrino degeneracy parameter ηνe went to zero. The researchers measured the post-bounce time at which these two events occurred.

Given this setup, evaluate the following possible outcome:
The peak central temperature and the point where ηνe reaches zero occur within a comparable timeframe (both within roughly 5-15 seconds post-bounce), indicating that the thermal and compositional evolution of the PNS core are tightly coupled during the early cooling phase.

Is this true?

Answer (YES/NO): YES